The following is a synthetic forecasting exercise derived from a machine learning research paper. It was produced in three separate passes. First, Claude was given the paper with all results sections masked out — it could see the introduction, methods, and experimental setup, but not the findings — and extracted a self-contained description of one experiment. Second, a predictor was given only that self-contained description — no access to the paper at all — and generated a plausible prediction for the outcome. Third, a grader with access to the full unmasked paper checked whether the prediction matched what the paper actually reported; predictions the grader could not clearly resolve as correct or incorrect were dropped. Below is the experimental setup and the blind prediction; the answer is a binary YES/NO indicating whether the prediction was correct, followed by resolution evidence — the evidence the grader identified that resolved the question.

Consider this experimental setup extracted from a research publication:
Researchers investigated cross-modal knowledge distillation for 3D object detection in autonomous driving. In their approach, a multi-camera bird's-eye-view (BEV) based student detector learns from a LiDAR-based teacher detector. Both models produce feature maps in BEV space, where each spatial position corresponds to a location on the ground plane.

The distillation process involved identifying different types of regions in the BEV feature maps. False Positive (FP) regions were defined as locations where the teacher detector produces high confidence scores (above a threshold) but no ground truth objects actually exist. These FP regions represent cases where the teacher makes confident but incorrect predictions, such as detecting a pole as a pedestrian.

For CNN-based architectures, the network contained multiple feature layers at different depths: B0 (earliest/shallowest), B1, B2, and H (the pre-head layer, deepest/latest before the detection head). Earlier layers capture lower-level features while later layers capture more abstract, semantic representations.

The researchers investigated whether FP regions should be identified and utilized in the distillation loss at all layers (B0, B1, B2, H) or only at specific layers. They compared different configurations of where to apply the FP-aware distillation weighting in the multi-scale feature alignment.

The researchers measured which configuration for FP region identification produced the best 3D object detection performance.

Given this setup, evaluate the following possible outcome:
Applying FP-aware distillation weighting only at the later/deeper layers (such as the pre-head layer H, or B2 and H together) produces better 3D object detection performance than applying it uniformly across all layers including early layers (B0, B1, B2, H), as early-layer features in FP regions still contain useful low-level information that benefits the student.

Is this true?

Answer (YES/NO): YES